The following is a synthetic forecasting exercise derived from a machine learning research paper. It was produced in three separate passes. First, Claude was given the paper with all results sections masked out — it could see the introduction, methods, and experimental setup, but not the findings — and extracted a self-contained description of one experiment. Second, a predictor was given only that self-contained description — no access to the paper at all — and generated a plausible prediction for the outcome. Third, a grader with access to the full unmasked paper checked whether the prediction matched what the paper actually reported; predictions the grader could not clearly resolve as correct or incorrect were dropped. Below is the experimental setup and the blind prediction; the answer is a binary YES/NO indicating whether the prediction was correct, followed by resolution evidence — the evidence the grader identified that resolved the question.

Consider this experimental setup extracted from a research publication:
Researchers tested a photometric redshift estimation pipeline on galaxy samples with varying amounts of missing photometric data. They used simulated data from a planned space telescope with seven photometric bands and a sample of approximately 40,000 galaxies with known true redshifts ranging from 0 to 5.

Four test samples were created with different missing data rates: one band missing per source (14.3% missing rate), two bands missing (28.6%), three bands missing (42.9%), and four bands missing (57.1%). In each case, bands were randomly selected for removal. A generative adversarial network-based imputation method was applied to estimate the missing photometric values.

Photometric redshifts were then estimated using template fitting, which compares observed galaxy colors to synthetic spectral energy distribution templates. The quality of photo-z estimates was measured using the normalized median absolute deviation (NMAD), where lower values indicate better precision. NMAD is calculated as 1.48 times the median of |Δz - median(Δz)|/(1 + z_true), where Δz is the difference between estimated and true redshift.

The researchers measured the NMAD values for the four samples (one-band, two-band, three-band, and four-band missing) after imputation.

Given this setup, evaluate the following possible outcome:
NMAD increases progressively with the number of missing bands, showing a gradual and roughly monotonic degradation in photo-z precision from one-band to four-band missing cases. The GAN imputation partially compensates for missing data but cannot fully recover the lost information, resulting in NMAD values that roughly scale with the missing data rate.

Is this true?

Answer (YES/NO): NO